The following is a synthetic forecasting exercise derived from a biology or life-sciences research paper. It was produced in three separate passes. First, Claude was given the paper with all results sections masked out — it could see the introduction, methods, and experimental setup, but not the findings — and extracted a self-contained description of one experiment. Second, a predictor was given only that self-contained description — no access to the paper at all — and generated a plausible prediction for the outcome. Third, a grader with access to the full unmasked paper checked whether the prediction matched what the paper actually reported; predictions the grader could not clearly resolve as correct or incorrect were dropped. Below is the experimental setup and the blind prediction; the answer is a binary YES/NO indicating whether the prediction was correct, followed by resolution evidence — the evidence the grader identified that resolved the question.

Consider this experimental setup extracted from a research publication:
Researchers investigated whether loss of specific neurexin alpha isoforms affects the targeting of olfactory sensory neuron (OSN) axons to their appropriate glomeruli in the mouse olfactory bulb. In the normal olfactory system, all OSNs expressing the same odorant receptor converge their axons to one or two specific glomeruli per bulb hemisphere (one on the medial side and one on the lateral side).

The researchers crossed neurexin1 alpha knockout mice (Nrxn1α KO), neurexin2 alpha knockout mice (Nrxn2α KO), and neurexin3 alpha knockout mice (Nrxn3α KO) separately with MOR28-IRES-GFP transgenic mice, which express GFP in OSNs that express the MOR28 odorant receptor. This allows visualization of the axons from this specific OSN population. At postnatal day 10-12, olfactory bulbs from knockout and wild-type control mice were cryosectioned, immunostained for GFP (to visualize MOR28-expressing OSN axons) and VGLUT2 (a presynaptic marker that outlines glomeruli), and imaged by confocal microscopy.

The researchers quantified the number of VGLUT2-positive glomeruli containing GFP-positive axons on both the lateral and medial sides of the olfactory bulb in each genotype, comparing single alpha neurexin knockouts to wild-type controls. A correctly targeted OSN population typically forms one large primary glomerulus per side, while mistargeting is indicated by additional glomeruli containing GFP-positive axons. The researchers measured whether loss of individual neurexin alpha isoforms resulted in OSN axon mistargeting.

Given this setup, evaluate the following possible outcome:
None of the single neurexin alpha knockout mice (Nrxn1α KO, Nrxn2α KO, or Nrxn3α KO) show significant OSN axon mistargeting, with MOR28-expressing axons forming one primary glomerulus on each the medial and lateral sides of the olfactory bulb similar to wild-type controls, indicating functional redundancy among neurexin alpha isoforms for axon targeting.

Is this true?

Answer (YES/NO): NO